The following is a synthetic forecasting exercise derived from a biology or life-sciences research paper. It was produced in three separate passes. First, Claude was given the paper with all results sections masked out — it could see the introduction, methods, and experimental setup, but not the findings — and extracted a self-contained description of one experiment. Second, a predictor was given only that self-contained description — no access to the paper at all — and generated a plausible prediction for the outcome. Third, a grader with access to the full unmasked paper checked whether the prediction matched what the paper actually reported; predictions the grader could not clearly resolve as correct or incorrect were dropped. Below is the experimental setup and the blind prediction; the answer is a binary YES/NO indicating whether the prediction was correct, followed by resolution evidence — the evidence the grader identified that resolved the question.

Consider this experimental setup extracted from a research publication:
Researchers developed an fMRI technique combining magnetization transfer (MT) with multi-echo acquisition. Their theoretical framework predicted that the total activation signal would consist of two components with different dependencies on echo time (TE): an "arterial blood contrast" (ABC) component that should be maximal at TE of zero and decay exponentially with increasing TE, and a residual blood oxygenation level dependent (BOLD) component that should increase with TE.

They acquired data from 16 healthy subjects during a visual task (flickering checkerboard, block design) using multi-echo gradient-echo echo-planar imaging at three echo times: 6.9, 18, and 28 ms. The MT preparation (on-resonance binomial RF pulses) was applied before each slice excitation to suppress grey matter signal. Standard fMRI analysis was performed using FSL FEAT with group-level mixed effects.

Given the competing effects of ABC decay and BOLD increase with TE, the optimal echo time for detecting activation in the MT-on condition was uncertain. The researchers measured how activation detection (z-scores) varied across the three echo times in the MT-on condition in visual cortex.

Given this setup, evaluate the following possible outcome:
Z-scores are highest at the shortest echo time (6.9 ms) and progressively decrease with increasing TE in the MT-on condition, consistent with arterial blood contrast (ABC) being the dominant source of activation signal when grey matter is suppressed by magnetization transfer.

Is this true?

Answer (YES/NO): NO